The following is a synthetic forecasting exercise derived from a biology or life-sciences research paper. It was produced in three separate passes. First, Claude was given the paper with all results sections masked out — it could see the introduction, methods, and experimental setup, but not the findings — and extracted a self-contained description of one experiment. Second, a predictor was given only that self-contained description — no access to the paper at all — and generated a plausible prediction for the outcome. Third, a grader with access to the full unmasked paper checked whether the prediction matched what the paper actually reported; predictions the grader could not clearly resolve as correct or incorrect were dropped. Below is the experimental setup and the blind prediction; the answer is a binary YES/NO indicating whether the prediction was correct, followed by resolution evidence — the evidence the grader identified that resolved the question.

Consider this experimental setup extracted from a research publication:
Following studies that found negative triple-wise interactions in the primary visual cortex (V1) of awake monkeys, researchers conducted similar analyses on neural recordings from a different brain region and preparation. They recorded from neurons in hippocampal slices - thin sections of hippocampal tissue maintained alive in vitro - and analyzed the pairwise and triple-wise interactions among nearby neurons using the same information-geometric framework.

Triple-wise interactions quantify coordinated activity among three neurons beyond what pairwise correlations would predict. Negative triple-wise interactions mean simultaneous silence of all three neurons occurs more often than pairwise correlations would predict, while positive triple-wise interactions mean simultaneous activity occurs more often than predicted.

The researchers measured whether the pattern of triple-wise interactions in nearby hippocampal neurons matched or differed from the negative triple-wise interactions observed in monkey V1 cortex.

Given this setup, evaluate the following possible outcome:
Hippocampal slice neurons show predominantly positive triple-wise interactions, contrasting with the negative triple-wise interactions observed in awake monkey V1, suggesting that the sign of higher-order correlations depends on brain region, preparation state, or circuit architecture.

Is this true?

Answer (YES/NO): NO